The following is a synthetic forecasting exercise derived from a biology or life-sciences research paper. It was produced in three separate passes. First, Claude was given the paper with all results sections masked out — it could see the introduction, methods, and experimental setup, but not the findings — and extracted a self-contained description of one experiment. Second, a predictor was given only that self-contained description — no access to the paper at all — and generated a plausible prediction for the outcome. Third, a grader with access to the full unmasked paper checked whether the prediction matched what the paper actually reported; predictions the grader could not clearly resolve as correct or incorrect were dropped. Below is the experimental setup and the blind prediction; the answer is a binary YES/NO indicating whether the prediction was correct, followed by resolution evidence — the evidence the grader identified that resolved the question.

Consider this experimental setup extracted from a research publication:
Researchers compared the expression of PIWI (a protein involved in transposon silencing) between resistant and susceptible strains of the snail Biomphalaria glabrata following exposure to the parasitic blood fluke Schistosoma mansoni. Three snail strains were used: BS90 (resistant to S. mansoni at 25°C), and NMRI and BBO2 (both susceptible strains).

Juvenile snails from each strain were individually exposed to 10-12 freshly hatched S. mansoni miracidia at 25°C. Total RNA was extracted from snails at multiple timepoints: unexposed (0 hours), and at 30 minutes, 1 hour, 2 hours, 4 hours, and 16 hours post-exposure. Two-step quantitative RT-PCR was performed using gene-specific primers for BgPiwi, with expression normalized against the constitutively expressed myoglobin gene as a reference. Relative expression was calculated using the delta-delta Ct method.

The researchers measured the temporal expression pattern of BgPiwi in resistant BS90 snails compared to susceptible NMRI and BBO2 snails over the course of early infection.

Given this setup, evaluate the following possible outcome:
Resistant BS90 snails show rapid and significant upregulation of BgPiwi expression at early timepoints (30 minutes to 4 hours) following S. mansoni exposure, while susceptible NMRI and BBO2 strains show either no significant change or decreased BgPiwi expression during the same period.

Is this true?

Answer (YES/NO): NO